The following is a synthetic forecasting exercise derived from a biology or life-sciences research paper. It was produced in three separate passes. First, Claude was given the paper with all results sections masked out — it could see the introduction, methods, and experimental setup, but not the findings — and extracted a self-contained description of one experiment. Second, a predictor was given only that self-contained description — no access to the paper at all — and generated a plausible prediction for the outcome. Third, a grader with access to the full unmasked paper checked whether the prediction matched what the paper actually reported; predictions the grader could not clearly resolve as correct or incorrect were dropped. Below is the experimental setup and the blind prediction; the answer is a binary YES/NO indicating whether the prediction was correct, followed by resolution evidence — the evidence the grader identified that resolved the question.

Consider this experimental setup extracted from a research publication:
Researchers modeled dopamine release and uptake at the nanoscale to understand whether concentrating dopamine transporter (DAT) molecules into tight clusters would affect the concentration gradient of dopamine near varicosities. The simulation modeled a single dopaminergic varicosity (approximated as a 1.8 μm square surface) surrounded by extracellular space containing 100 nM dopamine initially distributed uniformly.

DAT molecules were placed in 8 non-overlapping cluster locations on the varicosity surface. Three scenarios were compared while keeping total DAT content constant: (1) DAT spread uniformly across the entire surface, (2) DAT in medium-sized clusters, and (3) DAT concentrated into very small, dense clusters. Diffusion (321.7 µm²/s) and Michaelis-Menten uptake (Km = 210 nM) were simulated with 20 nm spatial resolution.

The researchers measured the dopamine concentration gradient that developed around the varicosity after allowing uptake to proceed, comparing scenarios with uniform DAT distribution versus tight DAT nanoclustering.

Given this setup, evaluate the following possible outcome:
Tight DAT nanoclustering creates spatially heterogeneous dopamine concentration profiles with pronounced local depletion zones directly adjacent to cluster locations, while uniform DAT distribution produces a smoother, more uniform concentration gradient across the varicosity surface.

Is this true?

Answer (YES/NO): YES